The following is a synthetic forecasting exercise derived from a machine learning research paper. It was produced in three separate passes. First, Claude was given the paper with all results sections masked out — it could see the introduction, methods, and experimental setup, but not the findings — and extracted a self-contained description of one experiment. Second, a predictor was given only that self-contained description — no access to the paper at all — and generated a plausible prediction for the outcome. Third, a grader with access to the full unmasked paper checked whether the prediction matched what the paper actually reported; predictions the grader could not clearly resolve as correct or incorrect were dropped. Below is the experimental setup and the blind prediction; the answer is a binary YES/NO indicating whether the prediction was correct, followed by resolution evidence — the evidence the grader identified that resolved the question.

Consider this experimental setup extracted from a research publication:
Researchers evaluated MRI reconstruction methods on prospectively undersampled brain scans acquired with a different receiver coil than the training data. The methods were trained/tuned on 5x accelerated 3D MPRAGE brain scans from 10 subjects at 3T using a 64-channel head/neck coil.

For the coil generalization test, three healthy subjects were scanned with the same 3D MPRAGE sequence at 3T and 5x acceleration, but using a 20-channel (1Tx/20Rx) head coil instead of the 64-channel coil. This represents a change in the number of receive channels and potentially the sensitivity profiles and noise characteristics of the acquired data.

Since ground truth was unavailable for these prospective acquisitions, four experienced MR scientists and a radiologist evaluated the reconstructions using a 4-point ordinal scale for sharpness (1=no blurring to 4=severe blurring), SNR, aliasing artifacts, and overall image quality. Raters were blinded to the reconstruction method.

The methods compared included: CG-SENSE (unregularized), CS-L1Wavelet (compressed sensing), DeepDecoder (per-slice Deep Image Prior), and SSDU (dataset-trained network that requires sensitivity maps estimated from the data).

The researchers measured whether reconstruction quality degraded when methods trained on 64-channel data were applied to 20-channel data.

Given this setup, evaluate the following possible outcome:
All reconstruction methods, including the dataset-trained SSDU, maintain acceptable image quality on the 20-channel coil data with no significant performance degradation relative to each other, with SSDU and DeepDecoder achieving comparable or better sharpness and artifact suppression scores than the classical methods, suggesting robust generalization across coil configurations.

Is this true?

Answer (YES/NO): NO